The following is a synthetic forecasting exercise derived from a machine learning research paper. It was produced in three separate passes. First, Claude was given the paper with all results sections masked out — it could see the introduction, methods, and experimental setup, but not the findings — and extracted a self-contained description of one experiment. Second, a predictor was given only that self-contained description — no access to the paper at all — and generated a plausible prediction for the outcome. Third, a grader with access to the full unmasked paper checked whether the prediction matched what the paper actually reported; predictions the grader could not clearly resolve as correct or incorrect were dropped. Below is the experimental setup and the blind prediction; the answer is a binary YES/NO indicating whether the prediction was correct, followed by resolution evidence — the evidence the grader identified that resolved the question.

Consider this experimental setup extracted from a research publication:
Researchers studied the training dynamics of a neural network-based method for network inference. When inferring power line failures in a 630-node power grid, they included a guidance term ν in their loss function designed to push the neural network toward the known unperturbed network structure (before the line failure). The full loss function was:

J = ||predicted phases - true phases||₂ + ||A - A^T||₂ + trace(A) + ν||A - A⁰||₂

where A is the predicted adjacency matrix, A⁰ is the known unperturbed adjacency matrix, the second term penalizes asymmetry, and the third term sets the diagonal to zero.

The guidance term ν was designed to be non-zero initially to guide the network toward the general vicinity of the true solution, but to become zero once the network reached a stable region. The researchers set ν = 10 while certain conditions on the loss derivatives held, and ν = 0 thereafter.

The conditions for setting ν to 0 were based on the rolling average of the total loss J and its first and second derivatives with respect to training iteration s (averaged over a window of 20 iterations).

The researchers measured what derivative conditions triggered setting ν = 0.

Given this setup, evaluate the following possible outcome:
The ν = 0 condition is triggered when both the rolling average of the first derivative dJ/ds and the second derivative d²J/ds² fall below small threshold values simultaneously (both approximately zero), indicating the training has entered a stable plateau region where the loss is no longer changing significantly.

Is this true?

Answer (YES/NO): NO